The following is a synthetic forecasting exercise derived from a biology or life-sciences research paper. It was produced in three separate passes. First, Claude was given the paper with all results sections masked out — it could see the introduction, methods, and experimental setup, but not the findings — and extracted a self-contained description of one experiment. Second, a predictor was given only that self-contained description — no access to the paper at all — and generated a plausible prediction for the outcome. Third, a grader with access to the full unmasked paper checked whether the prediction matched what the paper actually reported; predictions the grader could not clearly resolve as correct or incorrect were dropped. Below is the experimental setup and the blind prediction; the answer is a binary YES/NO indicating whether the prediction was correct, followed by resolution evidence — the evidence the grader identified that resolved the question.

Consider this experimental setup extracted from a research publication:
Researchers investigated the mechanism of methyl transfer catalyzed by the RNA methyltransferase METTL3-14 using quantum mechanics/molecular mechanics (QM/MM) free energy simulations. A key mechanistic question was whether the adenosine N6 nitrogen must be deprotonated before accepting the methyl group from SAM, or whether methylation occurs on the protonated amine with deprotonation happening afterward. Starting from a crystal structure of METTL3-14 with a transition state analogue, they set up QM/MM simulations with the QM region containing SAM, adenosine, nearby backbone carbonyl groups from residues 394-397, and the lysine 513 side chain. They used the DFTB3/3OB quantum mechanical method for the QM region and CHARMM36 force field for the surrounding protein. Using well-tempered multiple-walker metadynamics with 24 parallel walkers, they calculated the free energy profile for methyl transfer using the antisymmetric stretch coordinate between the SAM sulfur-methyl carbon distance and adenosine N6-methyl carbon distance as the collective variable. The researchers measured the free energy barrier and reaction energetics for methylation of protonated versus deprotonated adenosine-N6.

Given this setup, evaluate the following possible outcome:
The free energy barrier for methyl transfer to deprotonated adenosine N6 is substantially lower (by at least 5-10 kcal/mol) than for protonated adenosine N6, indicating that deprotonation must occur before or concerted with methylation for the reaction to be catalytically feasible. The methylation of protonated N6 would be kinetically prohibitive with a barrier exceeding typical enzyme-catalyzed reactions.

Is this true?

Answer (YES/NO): NO